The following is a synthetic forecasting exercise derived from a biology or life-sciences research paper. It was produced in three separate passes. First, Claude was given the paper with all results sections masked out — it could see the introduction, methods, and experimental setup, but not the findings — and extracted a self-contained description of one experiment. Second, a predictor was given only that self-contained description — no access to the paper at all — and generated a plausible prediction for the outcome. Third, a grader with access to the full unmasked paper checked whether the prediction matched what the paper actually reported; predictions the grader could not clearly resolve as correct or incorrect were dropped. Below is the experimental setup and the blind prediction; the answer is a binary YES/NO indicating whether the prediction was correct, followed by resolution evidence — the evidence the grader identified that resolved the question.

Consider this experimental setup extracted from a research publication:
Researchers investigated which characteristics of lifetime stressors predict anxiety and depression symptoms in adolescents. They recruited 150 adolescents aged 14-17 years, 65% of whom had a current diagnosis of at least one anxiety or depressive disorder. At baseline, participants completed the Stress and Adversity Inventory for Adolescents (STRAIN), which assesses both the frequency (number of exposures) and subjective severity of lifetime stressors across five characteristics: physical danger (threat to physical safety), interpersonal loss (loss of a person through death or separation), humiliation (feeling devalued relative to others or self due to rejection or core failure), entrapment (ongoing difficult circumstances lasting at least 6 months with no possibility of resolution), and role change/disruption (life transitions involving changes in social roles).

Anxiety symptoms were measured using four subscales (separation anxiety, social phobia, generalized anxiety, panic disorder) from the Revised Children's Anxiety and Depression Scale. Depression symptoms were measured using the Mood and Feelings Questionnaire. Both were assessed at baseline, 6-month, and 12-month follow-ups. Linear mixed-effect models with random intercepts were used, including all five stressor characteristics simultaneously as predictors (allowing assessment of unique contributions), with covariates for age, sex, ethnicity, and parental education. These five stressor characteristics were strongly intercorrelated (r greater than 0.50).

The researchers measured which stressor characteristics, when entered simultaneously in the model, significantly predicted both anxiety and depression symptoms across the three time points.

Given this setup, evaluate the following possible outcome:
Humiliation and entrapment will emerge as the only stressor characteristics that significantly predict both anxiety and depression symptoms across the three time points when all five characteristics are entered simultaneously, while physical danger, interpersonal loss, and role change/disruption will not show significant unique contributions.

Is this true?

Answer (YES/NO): NO